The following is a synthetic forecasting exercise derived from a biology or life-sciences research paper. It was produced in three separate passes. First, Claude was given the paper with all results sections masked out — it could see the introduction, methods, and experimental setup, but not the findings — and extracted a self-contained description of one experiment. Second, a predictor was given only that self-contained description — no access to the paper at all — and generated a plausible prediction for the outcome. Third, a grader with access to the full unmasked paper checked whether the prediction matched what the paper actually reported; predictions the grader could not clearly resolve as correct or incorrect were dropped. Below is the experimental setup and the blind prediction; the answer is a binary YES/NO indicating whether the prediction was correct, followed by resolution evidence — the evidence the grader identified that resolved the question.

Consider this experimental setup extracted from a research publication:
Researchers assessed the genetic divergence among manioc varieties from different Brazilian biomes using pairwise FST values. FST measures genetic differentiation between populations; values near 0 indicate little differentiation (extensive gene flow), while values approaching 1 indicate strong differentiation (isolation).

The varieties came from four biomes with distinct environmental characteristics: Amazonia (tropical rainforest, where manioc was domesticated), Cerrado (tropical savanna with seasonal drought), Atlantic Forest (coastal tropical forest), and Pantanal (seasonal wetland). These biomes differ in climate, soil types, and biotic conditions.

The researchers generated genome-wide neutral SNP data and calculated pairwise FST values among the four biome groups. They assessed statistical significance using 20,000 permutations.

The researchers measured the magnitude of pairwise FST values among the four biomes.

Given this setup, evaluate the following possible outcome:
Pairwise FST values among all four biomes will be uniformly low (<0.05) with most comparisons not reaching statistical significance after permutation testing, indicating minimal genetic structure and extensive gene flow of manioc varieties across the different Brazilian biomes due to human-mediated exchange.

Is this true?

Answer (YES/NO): NO